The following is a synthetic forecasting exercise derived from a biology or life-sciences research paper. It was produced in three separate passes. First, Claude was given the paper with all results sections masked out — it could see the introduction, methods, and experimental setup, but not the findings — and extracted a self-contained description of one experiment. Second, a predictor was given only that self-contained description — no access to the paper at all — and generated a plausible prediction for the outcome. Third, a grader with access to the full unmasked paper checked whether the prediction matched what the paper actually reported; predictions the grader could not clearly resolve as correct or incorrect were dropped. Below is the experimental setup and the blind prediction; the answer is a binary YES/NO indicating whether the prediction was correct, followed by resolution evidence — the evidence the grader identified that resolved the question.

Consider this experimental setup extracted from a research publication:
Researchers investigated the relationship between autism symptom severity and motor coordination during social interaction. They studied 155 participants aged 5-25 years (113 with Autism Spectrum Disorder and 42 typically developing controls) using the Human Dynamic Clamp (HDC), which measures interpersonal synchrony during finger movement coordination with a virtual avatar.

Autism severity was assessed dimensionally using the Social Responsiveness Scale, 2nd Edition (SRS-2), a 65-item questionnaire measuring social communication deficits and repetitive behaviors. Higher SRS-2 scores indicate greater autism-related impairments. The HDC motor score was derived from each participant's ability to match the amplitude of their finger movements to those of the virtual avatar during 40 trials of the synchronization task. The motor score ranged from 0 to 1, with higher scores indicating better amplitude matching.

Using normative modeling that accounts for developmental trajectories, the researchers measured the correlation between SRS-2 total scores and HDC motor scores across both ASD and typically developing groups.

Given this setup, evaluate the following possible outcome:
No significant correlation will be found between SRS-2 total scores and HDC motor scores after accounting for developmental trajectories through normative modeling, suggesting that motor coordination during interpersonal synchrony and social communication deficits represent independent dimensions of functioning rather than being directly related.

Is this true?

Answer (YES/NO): NO